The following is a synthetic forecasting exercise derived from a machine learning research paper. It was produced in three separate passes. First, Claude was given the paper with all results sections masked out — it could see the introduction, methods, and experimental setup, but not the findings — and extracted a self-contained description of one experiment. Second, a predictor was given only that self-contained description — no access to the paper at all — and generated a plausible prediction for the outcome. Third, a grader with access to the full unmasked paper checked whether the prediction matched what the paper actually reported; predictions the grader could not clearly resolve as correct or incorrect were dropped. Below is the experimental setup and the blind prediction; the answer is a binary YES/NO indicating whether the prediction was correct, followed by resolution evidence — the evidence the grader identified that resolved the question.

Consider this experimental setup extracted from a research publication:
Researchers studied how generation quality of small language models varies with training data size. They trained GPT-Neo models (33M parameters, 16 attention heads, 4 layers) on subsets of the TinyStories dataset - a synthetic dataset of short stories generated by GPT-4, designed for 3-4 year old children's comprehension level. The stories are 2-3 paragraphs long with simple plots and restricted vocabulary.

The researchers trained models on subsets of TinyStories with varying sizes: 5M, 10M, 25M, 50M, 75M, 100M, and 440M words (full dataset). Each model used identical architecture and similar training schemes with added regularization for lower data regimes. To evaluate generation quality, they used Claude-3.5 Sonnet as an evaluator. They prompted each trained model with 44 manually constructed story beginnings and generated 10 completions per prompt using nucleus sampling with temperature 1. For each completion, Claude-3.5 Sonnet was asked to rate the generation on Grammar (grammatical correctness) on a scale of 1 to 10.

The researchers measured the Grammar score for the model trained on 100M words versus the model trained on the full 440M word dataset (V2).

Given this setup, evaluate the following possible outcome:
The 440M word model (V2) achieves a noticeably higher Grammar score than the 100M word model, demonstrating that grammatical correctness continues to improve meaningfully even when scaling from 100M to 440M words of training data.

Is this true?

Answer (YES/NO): NO